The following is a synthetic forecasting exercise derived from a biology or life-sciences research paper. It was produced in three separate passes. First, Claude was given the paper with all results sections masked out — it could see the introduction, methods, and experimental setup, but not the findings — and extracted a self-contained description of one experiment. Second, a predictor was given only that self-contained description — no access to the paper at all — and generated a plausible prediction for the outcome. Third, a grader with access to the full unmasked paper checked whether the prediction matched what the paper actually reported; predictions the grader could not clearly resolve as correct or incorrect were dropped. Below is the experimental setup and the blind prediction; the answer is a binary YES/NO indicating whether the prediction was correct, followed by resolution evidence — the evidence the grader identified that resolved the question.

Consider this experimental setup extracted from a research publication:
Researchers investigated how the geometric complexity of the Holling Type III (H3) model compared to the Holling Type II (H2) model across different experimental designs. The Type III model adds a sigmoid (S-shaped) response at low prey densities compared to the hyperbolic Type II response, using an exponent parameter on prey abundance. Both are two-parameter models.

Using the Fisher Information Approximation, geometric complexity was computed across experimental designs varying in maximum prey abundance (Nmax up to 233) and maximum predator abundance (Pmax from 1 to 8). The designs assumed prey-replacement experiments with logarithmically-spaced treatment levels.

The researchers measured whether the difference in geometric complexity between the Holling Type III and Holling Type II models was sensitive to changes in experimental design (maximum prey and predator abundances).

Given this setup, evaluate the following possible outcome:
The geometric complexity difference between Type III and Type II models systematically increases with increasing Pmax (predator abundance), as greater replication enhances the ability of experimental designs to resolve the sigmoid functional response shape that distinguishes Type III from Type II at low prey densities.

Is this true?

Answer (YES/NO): NO